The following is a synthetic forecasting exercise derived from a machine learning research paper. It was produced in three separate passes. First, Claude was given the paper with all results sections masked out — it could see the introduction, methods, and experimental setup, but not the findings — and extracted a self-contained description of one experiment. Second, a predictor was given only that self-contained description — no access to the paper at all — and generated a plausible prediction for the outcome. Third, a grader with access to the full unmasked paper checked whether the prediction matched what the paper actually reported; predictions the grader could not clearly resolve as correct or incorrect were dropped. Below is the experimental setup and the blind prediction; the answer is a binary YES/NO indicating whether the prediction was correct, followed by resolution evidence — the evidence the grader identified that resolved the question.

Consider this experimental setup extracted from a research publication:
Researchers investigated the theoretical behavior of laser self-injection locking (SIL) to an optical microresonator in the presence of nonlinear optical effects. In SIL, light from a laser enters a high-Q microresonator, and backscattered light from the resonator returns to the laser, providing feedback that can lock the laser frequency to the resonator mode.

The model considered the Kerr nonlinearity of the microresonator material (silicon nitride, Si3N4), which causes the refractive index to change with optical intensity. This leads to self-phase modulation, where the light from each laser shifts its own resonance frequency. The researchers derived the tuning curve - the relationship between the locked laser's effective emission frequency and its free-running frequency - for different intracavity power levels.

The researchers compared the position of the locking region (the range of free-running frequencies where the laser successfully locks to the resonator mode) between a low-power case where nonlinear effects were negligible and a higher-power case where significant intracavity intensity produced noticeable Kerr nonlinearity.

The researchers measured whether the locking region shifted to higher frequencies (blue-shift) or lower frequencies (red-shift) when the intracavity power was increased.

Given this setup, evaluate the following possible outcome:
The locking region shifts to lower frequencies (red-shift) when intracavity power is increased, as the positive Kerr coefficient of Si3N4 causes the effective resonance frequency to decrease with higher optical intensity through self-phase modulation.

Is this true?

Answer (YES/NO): YES